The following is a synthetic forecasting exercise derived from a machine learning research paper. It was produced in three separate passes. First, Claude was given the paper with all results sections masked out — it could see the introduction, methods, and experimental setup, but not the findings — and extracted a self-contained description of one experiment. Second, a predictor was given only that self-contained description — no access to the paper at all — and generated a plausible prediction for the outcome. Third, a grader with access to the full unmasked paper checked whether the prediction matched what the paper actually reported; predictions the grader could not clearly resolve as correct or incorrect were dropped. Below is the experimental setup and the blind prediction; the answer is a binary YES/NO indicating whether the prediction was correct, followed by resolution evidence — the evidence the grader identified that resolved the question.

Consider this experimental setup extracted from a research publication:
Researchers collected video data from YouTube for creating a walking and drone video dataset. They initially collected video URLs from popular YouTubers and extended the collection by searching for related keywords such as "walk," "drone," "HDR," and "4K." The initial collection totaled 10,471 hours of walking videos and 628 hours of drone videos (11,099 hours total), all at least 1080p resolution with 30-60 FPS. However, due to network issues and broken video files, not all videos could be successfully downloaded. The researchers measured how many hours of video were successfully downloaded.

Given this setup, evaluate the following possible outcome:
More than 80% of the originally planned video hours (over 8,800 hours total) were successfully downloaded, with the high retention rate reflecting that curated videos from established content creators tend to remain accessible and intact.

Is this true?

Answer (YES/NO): NO